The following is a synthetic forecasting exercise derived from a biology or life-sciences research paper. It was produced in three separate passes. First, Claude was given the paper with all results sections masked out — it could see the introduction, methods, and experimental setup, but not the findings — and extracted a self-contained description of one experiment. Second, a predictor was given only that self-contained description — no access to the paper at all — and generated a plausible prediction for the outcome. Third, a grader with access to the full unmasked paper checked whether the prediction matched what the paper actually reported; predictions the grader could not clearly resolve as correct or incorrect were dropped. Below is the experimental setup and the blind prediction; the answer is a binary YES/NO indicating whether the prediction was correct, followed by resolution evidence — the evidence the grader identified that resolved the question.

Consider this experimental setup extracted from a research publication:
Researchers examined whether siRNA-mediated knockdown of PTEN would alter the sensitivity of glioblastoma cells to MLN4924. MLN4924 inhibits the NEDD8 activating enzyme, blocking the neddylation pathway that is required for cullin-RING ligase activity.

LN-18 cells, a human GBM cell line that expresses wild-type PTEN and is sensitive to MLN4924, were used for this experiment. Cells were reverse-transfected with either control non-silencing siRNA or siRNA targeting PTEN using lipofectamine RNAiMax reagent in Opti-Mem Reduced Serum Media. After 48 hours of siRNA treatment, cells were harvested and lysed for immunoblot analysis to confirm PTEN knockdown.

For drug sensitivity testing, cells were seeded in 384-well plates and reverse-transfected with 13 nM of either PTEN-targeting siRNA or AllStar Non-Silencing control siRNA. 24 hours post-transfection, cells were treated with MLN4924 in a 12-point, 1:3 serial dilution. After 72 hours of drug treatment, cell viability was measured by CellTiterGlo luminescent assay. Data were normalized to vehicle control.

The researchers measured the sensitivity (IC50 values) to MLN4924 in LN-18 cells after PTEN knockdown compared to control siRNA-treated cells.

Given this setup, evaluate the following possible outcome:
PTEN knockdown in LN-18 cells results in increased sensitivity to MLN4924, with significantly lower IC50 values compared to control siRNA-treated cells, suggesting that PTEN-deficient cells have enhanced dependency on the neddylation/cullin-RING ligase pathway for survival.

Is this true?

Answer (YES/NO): NO